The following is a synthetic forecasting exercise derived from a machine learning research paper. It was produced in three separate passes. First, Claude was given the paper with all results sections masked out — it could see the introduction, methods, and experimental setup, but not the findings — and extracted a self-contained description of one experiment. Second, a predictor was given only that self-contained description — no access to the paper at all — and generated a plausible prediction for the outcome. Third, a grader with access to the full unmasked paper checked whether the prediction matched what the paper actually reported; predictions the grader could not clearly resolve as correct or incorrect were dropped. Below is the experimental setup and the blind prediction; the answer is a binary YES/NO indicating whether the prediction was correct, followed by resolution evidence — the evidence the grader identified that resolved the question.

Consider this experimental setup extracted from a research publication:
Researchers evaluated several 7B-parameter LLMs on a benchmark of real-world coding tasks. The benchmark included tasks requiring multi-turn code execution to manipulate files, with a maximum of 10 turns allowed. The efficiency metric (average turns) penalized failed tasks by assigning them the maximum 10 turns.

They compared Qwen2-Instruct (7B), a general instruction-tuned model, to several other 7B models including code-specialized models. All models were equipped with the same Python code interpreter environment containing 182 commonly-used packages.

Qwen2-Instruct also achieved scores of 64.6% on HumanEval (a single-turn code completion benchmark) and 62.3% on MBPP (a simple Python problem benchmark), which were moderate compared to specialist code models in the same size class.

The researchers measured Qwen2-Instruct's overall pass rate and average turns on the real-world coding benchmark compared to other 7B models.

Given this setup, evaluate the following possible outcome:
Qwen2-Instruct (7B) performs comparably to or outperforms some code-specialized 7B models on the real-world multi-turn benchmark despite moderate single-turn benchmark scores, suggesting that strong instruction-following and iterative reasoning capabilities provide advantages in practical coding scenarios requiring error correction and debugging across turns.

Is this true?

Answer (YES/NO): YES